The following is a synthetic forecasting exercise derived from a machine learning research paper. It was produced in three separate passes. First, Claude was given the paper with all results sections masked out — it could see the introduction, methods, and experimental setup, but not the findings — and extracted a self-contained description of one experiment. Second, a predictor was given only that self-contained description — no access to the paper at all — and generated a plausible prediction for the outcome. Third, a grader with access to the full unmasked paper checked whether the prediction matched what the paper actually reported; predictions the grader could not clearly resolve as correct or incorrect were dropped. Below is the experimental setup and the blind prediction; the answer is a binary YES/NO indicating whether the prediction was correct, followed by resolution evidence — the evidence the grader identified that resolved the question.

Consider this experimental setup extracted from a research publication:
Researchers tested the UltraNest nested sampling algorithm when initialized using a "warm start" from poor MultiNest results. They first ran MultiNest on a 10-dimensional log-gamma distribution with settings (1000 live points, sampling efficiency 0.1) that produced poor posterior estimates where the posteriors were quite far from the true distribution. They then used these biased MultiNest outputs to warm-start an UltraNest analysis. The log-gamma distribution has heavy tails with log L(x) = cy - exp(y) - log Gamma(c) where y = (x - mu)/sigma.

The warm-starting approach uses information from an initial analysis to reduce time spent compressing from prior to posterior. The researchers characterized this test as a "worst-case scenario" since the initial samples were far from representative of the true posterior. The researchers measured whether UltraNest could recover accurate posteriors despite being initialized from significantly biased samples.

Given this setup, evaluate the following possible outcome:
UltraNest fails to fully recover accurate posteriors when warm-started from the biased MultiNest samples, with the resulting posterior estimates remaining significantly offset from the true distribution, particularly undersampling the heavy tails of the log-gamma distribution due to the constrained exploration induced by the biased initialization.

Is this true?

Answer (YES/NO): NO